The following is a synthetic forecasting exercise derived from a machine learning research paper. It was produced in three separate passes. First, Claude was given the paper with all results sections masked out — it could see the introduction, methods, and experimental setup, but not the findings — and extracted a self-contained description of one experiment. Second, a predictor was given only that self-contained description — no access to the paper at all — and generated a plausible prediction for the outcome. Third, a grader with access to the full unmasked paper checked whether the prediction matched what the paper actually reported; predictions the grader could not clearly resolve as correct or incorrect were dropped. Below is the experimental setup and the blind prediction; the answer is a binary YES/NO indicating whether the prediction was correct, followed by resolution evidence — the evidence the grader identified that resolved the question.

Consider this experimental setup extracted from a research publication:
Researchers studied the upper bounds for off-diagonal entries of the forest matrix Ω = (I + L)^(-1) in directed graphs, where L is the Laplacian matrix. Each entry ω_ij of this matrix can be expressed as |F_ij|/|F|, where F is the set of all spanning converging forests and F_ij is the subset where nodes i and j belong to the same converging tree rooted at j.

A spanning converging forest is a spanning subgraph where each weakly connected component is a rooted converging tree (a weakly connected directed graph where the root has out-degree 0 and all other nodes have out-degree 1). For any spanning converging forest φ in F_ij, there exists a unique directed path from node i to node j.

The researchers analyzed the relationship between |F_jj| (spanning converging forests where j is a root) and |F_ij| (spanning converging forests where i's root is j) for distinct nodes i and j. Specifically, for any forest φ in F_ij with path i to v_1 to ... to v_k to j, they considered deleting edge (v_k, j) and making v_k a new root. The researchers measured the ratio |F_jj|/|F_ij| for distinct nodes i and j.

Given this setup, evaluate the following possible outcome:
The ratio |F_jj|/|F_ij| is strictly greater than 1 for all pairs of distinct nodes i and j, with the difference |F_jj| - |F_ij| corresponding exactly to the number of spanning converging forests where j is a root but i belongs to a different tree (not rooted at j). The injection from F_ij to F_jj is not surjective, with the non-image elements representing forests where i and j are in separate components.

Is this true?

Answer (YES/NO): NO